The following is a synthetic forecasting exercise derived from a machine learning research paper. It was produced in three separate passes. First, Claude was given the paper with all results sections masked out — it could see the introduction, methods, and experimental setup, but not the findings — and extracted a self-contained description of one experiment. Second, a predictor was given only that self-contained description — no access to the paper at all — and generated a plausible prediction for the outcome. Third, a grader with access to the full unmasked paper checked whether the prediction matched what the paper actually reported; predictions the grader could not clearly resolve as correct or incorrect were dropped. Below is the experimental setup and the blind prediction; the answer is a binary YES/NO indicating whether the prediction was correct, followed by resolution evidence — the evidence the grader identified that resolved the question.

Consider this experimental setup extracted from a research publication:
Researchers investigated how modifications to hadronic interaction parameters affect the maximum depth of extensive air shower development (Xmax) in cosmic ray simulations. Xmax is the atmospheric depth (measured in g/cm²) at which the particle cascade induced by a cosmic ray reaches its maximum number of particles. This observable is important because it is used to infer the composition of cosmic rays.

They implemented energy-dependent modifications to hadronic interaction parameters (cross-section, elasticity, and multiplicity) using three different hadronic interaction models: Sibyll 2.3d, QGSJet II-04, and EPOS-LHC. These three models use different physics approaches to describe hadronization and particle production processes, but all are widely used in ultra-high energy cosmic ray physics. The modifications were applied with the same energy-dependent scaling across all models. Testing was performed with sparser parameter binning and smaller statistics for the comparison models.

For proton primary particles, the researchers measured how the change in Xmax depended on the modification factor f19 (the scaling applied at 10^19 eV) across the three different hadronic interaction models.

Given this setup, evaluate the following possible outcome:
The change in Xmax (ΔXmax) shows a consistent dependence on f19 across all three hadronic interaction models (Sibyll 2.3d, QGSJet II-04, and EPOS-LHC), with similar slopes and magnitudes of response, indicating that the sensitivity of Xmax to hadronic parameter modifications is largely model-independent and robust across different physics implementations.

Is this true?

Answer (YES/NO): YES